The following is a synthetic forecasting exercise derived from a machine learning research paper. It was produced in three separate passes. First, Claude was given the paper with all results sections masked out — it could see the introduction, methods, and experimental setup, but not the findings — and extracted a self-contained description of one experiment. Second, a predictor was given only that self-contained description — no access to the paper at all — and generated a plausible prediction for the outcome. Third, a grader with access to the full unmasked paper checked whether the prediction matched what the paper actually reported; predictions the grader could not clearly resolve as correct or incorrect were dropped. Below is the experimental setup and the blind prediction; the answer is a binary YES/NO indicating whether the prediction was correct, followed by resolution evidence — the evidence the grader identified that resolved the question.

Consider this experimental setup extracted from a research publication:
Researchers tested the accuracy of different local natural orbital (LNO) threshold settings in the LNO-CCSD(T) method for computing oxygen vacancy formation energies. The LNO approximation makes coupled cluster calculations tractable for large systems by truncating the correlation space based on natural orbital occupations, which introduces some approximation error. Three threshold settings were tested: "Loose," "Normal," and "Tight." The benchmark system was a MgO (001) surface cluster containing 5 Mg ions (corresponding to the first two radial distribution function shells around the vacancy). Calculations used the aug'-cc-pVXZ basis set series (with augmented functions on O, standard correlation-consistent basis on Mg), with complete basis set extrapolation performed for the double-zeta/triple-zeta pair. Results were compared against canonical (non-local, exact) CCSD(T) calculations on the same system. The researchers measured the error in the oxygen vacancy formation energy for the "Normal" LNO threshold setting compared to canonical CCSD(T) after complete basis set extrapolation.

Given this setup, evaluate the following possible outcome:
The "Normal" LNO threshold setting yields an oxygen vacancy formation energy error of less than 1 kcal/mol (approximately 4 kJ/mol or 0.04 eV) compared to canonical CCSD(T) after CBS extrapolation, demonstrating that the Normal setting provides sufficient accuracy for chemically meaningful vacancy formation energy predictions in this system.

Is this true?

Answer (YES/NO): YES